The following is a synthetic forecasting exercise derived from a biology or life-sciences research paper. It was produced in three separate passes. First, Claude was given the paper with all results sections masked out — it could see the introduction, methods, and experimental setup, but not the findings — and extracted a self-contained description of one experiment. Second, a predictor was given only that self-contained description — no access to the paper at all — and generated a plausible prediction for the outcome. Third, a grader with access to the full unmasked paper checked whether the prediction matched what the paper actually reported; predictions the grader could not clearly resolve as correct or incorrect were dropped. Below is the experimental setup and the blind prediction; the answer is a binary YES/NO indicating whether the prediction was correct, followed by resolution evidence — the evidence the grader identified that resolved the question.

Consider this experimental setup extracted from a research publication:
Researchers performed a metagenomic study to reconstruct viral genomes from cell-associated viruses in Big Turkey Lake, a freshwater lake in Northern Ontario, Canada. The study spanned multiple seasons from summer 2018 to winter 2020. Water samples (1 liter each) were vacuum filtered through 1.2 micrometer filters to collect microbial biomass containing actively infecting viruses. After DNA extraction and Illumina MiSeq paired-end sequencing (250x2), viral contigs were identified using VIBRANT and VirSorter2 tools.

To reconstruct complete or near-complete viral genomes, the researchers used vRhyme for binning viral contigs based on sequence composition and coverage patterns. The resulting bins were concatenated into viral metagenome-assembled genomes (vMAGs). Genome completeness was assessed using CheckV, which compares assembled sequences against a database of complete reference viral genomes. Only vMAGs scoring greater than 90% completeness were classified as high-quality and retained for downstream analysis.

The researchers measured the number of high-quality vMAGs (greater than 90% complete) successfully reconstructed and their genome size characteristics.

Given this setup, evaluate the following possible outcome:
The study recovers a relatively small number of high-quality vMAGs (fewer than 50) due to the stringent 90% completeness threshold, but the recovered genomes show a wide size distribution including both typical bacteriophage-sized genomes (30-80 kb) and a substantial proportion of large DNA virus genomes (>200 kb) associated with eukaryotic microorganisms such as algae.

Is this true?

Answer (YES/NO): NO